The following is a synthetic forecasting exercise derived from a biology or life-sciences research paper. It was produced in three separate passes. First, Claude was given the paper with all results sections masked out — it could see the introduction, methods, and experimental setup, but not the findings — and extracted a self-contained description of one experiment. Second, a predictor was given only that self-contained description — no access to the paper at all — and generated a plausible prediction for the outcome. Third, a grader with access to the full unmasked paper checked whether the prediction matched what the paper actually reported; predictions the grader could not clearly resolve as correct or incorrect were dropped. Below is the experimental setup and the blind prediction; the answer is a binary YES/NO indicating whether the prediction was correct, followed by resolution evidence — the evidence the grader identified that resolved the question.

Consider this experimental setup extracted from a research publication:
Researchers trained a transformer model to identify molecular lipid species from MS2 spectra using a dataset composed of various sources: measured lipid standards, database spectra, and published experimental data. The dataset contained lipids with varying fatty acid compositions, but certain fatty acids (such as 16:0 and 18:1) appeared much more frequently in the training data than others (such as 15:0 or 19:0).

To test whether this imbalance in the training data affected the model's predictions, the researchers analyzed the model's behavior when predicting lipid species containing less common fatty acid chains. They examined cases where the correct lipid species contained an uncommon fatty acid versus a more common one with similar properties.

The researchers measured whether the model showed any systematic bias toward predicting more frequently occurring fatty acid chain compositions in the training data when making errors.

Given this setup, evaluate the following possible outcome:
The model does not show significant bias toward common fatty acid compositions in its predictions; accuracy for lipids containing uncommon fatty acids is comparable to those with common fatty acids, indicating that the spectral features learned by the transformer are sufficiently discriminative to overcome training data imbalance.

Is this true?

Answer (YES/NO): NO